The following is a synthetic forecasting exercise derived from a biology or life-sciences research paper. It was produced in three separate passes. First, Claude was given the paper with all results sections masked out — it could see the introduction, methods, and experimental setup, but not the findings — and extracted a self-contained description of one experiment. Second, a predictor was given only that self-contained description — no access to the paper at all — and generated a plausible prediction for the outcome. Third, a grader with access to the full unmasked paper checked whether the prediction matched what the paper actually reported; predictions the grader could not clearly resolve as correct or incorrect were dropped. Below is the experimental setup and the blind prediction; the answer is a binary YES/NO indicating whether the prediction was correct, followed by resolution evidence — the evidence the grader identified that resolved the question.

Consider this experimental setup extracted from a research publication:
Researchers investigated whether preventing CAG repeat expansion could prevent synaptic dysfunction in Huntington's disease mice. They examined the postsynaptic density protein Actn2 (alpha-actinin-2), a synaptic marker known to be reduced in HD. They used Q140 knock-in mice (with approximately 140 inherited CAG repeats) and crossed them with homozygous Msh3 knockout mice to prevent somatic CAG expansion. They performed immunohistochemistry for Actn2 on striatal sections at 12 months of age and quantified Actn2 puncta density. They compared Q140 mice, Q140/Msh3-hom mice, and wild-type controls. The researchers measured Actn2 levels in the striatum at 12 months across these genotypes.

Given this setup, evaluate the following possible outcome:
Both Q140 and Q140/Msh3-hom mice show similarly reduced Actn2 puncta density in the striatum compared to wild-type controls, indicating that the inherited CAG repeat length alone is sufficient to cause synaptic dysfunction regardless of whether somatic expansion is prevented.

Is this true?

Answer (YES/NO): NO